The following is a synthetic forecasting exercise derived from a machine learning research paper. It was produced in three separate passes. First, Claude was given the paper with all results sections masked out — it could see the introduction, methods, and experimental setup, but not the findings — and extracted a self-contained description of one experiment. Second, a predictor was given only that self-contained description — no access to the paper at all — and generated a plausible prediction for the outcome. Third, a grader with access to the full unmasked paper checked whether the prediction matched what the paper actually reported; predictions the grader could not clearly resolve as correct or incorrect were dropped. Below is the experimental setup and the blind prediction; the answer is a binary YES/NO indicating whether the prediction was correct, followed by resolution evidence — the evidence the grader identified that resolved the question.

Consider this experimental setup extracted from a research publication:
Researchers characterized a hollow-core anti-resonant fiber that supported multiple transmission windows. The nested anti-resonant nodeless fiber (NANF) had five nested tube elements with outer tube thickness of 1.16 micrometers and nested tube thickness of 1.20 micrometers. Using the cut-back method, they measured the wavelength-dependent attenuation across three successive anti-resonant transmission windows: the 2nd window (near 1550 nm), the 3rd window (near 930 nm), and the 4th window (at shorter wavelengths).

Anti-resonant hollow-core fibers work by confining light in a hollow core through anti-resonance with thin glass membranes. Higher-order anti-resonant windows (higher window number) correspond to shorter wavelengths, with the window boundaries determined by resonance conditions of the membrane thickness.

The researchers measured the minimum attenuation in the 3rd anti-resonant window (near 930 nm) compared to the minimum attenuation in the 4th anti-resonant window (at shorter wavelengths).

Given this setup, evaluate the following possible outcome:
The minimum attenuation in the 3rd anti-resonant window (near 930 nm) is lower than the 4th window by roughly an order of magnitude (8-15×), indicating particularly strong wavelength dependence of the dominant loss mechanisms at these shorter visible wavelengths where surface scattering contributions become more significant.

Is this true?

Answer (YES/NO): NO